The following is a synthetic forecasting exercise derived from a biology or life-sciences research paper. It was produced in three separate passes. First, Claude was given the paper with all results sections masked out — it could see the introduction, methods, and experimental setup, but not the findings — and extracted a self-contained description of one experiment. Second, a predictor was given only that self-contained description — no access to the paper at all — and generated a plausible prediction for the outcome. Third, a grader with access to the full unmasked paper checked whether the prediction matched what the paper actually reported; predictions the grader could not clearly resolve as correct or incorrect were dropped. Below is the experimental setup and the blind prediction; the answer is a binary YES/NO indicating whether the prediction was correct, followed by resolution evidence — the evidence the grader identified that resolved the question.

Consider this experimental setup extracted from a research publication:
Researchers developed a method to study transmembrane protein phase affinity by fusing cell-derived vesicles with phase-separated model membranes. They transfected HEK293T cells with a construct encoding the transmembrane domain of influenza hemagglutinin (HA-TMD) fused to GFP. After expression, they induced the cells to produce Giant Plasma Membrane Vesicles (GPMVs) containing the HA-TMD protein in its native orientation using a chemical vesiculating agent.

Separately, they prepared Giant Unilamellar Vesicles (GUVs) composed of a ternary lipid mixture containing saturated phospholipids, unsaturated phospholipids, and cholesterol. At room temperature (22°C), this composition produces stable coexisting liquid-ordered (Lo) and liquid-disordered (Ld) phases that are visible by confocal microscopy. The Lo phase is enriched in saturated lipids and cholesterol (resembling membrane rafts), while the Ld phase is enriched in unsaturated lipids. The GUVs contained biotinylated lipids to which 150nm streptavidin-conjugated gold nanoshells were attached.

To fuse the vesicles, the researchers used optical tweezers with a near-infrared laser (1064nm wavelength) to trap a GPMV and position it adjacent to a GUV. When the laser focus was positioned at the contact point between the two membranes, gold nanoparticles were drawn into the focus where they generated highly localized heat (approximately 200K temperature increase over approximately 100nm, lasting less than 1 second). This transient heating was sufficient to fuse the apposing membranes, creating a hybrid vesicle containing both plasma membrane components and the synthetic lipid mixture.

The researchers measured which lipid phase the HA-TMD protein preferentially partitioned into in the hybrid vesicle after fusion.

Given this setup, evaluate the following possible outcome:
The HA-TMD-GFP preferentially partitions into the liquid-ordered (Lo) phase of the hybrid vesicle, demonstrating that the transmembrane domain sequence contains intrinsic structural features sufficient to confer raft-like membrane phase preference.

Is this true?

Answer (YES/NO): NO